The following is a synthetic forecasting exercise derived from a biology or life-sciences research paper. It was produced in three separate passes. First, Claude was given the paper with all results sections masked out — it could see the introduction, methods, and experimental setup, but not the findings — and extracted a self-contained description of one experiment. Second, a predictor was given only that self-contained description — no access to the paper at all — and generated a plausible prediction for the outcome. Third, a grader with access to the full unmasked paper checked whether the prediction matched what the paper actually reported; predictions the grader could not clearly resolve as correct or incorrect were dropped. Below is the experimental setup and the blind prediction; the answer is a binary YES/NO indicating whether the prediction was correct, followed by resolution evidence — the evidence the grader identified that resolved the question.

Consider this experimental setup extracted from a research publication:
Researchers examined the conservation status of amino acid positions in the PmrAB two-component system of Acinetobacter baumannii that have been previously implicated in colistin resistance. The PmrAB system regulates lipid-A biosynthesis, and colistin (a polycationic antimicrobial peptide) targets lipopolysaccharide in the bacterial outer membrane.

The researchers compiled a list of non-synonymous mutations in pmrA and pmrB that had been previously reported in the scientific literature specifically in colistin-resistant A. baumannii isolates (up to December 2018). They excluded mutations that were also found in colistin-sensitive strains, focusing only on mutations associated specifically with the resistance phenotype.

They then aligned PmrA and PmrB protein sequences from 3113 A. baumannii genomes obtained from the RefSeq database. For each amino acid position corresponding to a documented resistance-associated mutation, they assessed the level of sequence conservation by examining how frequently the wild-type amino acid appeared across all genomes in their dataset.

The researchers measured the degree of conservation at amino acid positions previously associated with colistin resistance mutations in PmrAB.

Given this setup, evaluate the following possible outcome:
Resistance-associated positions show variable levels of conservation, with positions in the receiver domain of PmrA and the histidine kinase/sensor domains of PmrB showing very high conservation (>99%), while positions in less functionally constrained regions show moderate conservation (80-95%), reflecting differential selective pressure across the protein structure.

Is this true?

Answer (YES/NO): NO